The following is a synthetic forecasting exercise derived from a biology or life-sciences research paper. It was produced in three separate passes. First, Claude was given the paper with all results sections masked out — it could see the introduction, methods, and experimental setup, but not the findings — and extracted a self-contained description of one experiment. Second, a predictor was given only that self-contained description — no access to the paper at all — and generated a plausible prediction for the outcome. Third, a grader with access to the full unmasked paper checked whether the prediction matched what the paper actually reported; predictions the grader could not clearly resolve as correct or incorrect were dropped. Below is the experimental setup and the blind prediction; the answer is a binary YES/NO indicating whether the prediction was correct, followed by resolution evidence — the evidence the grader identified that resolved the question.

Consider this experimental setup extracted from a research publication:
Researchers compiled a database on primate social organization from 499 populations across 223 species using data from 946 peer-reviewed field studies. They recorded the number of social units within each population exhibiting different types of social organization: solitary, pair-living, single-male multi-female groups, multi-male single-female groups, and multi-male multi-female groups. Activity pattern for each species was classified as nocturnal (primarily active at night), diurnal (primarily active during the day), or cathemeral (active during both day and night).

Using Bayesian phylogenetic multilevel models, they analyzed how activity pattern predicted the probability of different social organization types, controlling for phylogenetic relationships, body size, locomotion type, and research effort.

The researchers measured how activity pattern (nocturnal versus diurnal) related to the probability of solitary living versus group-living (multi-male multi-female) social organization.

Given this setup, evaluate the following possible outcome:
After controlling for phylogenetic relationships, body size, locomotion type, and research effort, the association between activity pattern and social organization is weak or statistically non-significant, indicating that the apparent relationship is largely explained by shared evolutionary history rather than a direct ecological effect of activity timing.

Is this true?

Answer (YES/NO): NO